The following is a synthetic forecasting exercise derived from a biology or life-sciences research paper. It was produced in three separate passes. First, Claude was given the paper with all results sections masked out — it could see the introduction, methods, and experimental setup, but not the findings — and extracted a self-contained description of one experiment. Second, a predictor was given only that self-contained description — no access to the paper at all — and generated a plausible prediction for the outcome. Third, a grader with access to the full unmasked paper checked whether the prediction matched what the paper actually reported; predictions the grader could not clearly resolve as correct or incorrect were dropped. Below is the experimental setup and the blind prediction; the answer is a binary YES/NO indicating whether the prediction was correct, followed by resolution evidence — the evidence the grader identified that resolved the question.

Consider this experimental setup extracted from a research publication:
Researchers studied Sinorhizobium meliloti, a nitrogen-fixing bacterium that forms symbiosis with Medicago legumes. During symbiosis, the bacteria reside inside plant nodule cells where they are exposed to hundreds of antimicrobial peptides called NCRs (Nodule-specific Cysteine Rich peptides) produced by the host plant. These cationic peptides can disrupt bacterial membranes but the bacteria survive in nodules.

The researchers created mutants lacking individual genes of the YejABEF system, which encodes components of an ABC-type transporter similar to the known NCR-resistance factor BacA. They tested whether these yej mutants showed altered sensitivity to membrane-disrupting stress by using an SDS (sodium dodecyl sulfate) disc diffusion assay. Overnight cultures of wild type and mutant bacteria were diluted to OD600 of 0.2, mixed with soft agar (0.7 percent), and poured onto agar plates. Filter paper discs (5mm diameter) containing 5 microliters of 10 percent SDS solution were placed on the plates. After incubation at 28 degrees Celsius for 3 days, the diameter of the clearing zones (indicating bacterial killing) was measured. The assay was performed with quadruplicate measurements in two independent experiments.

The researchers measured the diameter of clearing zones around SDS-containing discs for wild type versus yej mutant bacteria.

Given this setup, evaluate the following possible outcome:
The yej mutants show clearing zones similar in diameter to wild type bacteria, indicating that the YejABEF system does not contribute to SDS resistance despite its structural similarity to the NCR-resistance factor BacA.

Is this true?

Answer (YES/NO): NO